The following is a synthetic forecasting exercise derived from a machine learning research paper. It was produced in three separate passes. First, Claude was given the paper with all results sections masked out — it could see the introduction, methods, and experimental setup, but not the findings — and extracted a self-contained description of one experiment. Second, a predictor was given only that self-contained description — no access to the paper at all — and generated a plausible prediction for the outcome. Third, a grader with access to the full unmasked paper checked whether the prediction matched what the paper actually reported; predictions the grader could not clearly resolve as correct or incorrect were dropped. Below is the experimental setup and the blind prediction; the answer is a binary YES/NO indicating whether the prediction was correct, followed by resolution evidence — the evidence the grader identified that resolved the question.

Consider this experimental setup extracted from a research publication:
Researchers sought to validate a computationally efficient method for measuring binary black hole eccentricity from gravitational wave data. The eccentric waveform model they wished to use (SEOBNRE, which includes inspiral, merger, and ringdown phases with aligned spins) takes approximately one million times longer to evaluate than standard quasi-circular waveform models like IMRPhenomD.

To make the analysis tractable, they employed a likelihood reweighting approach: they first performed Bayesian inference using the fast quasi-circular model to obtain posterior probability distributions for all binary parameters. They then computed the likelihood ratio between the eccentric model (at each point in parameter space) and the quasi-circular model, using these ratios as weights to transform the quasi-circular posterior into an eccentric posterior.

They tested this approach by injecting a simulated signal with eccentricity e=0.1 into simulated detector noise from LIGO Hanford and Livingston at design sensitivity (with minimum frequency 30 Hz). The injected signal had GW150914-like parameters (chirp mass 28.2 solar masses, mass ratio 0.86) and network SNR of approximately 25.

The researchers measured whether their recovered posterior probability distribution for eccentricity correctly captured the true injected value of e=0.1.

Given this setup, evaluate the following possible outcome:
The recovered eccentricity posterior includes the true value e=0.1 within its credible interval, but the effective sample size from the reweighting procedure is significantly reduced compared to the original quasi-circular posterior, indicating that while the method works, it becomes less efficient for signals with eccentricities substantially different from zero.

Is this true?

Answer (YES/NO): YES